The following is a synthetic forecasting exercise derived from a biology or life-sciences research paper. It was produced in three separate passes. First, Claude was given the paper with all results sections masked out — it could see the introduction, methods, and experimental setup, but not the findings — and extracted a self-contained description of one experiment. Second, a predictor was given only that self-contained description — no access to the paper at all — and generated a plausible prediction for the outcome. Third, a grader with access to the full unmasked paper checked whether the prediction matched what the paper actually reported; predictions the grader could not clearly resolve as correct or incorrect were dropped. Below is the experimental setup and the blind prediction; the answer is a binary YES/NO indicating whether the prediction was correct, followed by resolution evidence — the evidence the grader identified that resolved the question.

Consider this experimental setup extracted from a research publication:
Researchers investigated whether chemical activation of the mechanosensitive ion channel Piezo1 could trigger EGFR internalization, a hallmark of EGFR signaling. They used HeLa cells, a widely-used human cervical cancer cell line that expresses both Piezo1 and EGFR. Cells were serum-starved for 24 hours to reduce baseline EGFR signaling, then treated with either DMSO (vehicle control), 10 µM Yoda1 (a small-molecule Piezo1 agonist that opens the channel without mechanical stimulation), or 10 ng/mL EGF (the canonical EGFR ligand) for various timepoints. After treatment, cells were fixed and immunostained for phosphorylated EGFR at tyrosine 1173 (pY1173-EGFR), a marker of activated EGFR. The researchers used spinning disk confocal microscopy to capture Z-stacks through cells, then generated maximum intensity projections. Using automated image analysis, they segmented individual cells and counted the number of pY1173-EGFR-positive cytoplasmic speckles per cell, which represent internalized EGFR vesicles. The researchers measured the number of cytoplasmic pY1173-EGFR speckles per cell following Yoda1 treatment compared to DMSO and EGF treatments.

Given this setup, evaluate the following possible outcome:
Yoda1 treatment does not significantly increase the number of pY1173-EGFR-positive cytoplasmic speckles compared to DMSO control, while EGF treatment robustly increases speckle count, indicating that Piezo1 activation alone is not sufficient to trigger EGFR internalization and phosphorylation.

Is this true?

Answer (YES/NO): NO